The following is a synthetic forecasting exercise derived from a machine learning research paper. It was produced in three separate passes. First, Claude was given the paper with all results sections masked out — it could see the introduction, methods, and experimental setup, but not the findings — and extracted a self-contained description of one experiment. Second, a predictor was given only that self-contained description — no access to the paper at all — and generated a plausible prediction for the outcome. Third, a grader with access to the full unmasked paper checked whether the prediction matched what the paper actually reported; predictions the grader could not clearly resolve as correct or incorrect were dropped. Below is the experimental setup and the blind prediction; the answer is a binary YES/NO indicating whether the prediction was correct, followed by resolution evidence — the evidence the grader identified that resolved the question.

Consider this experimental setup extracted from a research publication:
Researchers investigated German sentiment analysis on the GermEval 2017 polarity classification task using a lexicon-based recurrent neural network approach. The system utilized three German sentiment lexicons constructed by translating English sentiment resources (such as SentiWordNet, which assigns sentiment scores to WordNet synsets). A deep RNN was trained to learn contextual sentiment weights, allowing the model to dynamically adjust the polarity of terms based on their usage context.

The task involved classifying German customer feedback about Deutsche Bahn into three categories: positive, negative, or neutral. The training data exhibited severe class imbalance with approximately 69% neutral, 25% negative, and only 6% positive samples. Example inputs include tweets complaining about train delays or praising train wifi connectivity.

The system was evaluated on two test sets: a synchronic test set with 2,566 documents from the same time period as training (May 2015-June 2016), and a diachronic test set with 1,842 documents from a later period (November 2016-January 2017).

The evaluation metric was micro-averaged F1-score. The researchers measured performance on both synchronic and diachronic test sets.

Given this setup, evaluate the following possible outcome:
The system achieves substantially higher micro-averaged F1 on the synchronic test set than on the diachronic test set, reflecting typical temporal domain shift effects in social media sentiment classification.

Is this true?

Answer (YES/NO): NO